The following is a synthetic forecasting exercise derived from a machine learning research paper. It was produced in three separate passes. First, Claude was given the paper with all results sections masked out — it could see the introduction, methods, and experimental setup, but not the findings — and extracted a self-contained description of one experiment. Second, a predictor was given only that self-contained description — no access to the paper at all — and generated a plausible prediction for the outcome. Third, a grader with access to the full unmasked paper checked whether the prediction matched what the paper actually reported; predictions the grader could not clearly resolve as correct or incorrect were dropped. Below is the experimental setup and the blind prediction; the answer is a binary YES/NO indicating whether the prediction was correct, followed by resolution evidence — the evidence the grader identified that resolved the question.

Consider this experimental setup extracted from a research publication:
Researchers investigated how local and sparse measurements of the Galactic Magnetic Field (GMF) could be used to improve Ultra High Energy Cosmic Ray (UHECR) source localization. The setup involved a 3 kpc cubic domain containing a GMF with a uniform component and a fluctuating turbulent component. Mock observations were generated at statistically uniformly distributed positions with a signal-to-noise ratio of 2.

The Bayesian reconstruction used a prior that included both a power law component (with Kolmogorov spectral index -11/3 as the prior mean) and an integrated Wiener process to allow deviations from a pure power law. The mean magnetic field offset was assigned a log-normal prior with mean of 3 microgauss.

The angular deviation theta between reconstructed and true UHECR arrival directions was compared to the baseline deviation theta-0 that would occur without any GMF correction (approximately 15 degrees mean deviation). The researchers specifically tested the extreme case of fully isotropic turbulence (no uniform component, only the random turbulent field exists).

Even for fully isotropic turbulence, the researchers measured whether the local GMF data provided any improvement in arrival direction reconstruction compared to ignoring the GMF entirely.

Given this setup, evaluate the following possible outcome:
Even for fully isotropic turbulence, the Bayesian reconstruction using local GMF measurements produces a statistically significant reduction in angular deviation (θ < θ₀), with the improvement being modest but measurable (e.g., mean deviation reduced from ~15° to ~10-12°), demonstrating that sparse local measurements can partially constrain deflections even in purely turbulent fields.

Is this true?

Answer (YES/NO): YES